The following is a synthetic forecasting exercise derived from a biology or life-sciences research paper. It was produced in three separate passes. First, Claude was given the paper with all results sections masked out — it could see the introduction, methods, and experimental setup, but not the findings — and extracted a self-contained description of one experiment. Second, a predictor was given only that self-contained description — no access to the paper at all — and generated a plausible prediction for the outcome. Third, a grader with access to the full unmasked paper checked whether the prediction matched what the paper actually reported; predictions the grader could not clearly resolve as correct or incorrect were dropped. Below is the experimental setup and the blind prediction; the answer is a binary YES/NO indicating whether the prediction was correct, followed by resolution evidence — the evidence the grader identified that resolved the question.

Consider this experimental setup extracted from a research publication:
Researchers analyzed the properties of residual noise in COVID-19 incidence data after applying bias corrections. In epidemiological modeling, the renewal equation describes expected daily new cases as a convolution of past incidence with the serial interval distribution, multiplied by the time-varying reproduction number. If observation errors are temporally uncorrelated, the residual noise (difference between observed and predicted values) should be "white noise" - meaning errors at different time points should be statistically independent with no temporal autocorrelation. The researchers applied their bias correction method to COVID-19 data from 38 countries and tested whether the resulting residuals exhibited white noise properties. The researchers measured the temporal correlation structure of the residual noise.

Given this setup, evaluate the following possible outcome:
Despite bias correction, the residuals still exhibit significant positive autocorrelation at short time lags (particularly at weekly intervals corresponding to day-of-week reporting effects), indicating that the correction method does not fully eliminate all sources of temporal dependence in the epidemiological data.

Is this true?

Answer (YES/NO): NO